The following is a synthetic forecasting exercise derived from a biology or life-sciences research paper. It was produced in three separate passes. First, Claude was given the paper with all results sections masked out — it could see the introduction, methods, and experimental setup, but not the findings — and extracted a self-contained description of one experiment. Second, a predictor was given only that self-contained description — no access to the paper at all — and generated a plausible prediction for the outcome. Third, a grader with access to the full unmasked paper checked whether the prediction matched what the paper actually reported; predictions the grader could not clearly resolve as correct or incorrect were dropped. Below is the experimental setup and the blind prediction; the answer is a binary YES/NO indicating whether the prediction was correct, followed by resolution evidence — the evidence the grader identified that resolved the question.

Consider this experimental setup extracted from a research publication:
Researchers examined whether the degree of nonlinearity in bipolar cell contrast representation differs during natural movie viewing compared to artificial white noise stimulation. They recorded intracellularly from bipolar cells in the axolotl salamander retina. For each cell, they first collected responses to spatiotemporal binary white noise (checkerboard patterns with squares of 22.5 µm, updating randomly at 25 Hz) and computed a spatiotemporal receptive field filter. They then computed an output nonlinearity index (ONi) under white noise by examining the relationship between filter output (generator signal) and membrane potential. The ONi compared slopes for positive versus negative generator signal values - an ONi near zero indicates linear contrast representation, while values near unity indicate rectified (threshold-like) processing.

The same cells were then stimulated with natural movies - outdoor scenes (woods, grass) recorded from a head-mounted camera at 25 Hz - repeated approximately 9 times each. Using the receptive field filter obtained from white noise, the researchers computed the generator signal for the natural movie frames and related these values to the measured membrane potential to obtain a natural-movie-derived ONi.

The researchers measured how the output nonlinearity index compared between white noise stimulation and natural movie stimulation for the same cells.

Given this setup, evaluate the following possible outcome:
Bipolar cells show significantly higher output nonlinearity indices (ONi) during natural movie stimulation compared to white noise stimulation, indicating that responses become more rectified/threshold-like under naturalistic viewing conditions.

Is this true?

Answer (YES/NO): NO